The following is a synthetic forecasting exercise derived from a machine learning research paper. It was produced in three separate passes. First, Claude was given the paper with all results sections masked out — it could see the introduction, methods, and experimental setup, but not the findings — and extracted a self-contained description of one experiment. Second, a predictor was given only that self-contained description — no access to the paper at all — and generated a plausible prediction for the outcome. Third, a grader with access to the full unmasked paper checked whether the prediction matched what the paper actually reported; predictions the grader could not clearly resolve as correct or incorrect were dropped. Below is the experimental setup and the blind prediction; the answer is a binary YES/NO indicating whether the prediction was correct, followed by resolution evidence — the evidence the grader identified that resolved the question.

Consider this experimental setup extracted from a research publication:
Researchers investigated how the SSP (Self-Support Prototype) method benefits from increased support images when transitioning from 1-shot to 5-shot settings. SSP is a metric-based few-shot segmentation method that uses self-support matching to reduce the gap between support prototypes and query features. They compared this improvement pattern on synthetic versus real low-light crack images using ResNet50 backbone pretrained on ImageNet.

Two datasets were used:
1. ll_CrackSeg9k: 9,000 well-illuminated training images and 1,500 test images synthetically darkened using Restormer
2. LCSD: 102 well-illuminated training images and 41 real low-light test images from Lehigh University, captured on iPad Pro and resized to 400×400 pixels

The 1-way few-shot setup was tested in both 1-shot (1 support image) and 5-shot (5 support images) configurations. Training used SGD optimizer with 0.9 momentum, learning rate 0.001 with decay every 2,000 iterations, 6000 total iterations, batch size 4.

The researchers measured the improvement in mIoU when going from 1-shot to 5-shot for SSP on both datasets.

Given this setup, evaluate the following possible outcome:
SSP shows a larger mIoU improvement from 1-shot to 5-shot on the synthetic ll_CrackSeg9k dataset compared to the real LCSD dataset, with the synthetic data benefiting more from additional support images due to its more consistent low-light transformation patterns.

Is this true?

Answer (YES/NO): NO